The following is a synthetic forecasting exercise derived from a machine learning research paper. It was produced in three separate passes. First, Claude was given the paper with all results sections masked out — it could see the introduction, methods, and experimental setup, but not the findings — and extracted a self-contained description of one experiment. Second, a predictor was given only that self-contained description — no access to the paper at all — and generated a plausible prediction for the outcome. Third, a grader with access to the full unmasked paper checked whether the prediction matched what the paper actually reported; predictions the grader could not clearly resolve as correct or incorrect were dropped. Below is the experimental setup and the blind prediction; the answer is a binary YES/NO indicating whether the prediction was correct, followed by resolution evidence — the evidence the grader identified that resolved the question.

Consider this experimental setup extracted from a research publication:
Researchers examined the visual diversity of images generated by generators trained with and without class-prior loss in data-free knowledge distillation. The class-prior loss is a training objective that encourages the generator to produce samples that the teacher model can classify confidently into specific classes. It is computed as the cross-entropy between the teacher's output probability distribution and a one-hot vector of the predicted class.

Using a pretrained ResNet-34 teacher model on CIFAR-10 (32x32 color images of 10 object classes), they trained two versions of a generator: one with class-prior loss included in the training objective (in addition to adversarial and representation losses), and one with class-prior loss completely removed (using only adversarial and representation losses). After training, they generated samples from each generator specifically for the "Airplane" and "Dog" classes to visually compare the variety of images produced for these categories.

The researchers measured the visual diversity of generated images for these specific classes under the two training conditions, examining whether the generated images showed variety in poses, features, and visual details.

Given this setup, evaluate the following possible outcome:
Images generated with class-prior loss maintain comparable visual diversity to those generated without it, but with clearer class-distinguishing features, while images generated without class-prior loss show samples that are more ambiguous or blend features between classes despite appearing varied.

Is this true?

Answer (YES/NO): NO